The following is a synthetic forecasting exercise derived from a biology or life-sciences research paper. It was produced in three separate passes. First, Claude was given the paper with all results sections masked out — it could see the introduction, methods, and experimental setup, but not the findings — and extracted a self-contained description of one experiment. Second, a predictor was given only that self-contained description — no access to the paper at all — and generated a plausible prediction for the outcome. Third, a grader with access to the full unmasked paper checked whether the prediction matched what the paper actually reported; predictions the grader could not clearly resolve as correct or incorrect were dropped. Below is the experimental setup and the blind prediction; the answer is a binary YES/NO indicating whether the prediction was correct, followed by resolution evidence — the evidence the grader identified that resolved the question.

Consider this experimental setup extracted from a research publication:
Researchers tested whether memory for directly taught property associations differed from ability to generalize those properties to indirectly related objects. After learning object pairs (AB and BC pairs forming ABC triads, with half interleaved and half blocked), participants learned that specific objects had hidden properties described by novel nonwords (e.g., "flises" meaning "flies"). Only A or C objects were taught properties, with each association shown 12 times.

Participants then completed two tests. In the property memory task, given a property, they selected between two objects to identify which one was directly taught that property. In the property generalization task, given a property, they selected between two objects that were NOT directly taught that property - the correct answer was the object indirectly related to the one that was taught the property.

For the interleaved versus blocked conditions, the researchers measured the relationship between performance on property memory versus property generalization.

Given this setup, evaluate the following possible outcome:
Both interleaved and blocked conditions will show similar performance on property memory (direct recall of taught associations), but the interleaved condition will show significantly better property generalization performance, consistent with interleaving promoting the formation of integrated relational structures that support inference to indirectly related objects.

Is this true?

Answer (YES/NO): YES